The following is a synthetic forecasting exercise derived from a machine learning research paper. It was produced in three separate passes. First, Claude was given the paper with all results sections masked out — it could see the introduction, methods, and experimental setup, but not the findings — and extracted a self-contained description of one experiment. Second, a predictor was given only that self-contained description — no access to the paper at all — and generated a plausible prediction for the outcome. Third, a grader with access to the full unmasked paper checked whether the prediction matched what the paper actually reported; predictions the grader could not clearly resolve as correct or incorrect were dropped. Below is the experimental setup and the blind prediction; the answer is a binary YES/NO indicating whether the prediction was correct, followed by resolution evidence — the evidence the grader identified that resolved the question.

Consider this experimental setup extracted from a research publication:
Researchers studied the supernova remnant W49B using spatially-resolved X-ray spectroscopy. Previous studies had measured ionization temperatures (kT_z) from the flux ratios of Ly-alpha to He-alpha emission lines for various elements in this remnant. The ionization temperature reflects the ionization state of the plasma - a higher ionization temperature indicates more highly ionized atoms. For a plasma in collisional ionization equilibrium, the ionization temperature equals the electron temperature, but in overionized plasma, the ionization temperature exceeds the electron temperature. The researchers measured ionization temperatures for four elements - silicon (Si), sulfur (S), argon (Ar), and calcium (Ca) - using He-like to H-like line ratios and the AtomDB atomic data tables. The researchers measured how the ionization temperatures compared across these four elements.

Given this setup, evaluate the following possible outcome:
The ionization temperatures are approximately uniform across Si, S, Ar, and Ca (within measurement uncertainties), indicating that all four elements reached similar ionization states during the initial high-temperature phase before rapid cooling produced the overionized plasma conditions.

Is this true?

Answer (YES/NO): NO